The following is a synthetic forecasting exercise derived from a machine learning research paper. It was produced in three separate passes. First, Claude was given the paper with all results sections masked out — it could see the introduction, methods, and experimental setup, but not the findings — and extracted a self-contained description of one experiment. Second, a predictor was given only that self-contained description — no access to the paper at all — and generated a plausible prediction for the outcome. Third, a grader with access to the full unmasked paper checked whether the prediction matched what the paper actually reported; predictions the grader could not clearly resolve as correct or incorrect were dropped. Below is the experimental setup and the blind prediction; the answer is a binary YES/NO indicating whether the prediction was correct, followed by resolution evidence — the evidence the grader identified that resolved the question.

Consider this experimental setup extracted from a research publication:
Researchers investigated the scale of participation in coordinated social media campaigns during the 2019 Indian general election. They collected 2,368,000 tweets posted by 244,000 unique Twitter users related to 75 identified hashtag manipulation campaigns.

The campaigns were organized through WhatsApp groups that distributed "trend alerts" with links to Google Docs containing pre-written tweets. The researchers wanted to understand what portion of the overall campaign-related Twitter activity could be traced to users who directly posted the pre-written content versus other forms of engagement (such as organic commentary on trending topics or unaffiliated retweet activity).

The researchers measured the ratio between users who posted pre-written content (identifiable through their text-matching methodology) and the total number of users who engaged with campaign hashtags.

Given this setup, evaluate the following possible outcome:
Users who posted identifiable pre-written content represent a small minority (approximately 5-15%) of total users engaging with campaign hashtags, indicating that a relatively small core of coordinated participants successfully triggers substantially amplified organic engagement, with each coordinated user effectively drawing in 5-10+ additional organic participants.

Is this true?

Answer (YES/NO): NO